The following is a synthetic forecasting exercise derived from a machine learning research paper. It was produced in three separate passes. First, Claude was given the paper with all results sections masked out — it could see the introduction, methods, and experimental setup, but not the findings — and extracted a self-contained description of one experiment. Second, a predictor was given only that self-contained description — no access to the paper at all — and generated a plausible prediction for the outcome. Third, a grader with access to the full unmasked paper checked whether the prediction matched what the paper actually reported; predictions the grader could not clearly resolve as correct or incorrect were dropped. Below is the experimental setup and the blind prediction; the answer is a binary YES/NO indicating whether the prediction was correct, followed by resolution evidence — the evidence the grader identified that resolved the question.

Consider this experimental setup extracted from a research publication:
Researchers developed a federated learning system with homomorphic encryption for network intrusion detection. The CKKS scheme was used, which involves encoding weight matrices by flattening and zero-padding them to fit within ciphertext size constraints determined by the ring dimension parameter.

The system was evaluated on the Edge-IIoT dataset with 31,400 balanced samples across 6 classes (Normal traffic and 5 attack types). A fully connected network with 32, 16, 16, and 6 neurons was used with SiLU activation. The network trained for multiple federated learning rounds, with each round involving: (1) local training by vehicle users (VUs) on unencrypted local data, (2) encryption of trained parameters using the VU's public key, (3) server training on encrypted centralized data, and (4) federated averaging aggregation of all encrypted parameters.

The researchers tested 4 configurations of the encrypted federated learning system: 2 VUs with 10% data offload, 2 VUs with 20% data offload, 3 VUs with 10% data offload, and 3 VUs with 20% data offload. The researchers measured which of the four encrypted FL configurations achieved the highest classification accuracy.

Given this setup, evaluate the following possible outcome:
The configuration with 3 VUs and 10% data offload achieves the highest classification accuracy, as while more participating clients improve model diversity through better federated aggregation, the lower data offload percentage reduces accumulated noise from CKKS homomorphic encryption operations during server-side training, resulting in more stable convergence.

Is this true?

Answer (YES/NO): NO